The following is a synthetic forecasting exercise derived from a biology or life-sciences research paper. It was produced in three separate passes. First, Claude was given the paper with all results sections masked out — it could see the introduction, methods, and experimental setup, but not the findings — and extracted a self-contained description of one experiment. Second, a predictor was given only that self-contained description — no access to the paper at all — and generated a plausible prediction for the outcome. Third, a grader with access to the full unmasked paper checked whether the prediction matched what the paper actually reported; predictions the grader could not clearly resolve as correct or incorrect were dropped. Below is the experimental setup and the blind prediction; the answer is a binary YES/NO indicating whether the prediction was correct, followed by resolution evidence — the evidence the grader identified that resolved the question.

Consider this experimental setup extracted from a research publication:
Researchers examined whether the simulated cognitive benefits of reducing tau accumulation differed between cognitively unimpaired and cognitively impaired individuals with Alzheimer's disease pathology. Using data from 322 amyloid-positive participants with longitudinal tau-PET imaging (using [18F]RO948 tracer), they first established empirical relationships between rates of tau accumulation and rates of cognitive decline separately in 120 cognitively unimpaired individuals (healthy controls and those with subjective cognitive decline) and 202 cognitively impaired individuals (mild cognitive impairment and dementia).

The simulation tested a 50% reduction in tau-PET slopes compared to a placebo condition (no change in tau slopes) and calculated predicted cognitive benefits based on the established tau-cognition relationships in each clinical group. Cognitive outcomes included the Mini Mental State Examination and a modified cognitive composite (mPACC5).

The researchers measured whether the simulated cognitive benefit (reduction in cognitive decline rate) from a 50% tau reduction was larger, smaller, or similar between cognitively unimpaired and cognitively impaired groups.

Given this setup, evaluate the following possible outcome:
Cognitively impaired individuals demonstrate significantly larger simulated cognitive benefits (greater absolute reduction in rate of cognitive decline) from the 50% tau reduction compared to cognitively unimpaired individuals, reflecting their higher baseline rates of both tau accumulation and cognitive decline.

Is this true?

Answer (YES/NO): YES